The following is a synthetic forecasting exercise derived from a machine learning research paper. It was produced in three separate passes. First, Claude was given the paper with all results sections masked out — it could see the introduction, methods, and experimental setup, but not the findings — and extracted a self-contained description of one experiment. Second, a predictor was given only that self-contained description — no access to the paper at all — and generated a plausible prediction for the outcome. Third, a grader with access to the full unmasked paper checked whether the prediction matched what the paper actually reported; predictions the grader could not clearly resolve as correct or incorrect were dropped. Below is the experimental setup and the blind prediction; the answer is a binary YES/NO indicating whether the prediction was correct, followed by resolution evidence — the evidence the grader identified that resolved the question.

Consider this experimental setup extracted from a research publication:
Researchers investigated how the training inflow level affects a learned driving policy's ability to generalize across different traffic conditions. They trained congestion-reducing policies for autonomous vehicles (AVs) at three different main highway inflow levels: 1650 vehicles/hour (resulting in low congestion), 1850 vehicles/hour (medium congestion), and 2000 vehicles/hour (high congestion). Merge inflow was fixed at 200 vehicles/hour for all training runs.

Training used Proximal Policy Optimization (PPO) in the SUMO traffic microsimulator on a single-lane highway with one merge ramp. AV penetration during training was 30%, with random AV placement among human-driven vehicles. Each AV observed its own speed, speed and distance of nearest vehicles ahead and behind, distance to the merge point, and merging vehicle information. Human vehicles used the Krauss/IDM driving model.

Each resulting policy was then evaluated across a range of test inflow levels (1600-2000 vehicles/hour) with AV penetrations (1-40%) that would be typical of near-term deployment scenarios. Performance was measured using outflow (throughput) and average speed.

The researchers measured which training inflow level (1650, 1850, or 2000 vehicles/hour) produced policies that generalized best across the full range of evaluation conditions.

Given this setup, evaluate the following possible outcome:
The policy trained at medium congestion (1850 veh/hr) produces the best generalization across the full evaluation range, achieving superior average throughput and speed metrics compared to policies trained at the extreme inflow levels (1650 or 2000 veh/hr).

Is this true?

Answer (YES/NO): NO